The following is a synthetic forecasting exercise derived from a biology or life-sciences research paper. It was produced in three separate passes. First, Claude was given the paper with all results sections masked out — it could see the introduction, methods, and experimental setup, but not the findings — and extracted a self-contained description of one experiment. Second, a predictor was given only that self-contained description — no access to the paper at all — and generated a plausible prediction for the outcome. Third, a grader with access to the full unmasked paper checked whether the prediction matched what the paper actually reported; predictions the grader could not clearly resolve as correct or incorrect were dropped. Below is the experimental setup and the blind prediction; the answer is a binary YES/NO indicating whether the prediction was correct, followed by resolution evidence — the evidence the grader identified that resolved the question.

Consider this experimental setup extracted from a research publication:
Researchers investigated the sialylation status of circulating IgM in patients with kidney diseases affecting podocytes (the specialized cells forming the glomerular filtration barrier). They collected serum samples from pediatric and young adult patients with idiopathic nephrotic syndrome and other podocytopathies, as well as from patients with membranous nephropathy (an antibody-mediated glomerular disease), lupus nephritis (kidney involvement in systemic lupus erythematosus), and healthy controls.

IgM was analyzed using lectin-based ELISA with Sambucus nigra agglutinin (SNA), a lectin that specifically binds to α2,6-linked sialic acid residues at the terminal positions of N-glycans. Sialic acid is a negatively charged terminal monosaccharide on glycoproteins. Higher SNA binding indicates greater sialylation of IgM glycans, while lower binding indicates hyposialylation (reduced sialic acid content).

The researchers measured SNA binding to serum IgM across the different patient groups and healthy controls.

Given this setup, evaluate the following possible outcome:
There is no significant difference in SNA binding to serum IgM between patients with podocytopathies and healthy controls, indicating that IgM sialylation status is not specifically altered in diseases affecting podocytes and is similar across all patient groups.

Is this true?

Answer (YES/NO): NO